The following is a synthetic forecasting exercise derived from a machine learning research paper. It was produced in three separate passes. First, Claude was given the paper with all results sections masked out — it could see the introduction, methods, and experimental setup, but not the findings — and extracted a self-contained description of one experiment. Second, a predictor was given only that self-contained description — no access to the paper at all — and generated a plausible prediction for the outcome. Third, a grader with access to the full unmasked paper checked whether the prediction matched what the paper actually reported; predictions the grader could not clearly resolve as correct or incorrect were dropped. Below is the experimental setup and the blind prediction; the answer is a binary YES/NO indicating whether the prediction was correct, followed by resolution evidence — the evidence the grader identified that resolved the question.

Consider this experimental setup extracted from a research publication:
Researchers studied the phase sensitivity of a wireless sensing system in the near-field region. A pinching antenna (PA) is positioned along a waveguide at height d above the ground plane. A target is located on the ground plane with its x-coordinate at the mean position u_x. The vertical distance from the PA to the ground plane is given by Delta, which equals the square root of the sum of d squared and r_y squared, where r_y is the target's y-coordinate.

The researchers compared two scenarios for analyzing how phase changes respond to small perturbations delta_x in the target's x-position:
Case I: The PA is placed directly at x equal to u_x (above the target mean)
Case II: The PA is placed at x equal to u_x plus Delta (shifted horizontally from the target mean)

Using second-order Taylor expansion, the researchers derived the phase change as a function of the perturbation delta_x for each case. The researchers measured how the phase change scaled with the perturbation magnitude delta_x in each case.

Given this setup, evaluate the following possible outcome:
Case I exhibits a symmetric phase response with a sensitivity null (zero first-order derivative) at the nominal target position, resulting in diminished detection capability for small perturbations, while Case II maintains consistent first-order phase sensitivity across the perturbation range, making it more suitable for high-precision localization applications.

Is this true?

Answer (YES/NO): NO